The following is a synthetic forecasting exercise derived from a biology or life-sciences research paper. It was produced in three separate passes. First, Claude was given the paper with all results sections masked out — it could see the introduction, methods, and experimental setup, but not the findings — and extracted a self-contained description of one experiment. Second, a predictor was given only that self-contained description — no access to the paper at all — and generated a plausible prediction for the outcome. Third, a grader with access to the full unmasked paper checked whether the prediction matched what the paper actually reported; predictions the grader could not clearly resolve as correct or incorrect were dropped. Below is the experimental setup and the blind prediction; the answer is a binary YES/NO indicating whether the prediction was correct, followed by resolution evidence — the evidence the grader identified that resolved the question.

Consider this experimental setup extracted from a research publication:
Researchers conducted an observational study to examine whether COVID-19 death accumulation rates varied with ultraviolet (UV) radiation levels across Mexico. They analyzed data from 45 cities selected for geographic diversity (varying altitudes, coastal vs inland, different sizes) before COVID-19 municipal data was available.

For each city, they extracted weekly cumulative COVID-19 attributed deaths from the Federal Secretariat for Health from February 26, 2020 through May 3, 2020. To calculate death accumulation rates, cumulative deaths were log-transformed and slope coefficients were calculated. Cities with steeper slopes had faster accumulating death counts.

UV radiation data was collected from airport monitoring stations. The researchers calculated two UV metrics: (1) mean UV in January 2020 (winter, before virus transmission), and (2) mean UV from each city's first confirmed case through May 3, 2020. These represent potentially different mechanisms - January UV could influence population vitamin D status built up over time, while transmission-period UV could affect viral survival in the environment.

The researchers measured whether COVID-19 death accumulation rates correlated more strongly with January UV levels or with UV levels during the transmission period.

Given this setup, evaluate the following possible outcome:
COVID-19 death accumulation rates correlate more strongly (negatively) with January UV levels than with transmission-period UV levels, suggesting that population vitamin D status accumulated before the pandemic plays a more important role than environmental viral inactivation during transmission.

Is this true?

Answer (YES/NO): NO